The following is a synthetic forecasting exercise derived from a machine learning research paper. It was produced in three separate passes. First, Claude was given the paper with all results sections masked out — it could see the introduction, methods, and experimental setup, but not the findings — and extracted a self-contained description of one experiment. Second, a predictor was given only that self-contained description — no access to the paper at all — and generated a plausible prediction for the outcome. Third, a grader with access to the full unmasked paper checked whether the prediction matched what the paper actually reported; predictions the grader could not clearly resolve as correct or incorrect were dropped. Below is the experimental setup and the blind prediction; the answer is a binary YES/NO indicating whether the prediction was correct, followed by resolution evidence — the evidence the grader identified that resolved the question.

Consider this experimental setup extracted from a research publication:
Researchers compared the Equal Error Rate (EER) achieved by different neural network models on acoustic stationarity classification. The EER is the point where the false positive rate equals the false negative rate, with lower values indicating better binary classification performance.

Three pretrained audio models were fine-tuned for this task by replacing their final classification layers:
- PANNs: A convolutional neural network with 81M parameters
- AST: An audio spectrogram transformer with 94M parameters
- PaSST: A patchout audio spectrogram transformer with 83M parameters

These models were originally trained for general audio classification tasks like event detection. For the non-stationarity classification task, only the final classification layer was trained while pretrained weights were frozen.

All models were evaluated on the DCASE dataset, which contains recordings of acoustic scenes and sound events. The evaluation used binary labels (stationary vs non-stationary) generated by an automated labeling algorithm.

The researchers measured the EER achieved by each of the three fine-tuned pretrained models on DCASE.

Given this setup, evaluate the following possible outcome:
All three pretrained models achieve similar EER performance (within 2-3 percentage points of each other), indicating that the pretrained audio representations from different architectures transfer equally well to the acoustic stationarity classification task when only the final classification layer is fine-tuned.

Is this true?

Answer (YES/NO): NO